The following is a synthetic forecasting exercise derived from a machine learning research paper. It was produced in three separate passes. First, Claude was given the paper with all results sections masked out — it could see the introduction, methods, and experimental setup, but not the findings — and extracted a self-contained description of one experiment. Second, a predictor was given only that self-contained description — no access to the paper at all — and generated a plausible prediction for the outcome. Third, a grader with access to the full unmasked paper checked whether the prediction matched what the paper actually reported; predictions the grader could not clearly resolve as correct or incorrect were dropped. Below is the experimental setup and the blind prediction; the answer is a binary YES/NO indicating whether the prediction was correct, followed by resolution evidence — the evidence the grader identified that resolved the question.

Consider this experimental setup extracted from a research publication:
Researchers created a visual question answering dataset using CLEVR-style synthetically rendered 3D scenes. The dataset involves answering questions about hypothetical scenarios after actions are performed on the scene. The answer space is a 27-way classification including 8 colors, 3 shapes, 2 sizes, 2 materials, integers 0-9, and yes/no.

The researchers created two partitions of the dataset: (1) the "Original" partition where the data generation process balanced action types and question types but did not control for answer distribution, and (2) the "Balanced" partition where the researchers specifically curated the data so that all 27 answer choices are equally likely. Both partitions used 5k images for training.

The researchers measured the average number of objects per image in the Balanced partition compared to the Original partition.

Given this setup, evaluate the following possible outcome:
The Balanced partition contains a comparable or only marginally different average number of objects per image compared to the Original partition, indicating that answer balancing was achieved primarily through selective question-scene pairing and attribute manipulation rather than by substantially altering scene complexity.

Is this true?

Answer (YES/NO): NO